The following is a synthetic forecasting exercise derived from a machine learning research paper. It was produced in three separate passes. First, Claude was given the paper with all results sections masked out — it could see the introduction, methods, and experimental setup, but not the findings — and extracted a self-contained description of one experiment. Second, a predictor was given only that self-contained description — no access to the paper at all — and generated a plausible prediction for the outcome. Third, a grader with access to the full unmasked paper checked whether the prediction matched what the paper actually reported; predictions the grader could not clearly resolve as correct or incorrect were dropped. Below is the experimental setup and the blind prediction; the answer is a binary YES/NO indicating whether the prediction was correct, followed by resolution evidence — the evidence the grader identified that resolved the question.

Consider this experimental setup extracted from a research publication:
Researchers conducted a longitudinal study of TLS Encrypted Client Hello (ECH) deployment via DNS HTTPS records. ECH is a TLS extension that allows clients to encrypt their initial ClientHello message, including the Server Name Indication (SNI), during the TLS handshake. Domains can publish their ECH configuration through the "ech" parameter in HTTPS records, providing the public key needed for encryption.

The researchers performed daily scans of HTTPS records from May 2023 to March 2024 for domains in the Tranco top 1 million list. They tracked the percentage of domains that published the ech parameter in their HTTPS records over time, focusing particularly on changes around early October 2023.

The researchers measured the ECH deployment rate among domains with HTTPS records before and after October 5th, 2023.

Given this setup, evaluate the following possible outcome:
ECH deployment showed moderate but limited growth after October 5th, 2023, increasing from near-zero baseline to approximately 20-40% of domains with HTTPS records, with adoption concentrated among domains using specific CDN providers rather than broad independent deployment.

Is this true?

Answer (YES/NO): NO